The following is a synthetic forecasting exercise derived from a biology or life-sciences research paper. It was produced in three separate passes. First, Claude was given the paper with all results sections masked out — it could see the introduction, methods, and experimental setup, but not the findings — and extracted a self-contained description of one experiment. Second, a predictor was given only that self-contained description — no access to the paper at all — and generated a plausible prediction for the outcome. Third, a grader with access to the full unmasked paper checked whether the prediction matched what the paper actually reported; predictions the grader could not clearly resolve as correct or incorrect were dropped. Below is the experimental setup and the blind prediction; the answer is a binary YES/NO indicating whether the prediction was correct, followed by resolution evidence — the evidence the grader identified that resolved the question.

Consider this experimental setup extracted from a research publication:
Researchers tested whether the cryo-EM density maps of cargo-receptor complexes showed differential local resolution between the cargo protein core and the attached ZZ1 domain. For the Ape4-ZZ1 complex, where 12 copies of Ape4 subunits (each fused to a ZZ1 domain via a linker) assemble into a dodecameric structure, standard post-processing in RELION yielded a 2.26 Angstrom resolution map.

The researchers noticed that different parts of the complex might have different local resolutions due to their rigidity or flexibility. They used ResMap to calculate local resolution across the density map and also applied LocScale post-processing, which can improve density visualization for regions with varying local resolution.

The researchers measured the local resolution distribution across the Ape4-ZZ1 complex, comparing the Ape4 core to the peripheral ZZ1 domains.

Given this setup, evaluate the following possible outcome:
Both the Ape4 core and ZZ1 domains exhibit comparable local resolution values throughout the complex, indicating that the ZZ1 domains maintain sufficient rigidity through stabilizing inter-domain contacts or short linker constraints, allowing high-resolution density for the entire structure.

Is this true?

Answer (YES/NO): NO